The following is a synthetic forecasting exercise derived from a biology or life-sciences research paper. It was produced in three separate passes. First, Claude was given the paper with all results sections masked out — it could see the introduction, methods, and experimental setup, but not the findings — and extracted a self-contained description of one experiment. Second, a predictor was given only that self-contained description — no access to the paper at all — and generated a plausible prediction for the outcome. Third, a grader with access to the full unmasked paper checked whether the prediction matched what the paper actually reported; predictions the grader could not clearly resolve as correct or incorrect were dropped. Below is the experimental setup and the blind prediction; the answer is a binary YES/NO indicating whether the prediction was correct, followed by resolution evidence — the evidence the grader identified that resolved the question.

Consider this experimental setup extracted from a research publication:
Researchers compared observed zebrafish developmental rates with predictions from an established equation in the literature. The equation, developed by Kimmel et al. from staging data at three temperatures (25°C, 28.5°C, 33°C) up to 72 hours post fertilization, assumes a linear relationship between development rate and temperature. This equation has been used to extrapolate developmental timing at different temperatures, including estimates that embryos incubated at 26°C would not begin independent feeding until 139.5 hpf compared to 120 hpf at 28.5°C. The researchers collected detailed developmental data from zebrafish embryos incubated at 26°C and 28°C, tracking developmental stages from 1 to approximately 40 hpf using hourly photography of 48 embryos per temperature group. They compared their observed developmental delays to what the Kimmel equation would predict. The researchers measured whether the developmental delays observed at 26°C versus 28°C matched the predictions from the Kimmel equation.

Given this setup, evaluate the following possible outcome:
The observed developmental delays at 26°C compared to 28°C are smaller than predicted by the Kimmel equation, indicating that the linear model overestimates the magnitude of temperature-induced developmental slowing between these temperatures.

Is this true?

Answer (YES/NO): YES